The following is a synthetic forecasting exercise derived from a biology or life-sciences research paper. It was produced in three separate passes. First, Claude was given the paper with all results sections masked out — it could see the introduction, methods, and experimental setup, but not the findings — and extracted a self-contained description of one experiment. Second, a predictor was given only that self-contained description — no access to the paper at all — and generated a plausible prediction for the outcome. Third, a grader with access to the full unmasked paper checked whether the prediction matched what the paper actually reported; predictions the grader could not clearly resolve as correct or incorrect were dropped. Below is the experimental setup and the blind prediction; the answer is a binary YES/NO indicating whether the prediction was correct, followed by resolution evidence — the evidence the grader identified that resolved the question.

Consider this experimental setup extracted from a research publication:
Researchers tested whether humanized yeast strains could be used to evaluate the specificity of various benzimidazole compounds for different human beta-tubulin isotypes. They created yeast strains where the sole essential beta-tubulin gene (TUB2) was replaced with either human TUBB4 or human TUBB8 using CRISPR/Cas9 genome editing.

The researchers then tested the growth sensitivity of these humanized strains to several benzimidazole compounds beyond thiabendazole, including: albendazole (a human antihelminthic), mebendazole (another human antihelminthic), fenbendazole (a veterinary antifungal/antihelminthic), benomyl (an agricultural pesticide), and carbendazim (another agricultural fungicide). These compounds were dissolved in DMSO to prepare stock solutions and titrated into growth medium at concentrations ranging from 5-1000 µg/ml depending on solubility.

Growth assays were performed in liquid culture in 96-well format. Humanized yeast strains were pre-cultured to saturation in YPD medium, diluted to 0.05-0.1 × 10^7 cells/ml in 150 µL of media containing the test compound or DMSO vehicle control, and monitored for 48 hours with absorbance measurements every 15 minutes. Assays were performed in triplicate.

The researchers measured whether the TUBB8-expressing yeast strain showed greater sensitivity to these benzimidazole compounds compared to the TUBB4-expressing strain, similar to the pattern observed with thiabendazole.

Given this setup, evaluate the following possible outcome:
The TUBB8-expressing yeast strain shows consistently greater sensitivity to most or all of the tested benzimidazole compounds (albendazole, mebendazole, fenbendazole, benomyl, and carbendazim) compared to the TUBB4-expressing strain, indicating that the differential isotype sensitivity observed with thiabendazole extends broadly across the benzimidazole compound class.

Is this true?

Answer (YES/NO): YES